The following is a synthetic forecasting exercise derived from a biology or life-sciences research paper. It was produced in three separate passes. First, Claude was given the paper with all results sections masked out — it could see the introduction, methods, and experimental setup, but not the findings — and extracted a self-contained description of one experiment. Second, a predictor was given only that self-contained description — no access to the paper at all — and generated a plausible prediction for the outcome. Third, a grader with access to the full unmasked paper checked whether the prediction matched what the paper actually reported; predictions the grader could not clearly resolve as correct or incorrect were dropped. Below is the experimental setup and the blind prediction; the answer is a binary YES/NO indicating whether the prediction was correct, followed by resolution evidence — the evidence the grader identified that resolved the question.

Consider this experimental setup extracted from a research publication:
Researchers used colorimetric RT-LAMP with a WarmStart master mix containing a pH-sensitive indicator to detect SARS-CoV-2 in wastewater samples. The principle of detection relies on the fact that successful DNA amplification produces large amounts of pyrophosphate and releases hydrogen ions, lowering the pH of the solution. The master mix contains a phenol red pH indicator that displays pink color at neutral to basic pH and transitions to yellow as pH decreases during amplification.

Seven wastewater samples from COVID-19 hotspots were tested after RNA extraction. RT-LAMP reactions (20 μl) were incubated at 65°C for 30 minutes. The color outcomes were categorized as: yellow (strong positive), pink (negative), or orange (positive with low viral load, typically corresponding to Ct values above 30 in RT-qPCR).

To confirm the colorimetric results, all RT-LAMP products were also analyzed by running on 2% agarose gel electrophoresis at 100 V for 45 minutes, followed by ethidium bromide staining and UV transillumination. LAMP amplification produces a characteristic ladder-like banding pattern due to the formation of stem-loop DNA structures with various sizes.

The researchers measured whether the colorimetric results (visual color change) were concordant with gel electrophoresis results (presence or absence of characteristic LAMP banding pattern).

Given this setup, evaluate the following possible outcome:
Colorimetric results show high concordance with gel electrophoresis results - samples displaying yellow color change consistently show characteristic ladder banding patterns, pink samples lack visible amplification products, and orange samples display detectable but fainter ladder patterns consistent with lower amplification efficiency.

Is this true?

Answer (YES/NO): NO